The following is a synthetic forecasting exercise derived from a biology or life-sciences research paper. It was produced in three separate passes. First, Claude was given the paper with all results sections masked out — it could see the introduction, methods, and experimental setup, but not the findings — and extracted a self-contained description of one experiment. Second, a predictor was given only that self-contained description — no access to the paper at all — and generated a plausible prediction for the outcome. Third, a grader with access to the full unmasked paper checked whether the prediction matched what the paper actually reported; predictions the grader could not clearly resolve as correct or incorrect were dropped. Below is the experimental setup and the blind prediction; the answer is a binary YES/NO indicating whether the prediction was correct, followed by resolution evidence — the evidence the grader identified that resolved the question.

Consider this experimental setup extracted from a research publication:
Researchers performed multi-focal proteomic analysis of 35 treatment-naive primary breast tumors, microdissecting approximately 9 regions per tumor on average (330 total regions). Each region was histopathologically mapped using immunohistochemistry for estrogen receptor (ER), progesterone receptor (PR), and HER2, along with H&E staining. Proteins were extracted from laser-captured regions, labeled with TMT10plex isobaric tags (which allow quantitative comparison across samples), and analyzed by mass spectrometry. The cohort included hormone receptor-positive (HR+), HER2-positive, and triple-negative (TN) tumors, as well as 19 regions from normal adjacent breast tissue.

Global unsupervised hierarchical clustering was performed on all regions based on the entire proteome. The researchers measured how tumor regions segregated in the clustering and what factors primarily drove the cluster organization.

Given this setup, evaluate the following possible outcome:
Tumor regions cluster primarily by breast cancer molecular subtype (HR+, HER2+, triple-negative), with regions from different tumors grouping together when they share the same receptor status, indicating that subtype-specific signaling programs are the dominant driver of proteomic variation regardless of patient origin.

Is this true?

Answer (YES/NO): NO